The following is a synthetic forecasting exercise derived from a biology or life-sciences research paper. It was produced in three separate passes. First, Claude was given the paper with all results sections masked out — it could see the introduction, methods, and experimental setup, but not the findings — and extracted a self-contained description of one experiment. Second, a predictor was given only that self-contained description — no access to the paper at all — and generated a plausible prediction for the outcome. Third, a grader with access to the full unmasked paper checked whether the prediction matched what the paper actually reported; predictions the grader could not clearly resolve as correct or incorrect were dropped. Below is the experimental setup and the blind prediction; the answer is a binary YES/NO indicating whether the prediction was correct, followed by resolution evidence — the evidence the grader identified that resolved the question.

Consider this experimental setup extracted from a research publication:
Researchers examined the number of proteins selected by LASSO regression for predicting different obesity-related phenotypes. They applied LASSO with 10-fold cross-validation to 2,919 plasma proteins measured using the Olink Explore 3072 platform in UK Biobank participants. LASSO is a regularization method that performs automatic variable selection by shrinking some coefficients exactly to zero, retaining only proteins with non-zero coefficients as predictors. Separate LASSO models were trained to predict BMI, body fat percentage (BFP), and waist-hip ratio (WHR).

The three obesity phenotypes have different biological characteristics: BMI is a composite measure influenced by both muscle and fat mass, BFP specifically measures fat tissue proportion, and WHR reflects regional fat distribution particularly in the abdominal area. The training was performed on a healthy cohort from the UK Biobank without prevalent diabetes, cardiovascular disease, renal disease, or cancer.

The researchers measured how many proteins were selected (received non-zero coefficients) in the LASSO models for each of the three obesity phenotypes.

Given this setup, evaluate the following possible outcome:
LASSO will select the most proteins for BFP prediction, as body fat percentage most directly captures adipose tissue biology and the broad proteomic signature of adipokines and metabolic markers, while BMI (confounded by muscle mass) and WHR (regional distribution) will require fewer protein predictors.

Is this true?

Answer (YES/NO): NO